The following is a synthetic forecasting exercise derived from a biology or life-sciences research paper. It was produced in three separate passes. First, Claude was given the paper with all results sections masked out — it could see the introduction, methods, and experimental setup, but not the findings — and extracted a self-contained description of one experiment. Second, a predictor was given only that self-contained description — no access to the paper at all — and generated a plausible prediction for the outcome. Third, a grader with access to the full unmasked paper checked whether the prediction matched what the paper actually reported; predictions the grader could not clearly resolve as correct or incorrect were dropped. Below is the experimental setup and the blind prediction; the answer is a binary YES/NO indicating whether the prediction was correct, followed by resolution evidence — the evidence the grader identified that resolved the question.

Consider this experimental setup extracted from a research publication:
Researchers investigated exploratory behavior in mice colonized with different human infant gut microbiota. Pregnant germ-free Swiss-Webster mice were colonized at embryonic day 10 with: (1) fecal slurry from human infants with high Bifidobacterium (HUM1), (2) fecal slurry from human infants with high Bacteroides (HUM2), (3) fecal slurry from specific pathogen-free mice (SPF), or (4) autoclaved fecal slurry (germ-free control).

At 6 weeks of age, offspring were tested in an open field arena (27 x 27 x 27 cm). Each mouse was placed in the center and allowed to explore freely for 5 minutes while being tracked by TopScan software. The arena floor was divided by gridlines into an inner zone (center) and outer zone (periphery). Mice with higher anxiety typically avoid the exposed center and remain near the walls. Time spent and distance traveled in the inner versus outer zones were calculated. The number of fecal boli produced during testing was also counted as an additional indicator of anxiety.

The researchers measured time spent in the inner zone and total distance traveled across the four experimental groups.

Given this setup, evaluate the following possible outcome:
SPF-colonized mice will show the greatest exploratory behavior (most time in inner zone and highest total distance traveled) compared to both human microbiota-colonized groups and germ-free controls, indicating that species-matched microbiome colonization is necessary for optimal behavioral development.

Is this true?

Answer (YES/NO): NO